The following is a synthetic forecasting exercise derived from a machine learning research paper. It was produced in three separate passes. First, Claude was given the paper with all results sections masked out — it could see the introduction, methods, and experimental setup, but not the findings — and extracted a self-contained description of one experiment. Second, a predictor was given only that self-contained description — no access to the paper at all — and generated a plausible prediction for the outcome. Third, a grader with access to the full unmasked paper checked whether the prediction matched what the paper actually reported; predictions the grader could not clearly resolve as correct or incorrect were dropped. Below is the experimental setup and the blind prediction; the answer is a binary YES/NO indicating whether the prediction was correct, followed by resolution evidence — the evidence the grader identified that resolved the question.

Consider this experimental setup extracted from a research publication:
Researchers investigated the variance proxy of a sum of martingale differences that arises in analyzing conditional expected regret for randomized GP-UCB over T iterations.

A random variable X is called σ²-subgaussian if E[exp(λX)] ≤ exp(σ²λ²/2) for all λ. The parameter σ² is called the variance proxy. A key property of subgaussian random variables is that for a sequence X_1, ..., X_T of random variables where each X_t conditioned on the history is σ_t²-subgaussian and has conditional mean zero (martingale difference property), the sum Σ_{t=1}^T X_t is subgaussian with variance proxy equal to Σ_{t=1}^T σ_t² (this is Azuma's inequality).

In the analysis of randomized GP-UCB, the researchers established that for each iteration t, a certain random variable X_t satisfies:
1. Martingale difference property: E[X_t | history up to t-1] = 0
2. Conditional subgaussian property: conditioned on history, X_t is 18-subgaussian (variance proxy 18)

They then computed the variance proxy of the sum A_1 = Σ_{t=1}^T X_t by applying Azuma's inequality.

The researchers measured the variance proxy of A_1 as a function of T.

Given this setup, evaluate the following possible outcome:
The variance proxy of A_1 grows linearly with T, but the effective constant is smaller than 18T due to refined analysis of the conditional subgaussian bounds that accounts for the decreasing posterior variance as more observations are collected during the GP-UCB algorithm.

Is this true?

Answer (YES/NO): NO